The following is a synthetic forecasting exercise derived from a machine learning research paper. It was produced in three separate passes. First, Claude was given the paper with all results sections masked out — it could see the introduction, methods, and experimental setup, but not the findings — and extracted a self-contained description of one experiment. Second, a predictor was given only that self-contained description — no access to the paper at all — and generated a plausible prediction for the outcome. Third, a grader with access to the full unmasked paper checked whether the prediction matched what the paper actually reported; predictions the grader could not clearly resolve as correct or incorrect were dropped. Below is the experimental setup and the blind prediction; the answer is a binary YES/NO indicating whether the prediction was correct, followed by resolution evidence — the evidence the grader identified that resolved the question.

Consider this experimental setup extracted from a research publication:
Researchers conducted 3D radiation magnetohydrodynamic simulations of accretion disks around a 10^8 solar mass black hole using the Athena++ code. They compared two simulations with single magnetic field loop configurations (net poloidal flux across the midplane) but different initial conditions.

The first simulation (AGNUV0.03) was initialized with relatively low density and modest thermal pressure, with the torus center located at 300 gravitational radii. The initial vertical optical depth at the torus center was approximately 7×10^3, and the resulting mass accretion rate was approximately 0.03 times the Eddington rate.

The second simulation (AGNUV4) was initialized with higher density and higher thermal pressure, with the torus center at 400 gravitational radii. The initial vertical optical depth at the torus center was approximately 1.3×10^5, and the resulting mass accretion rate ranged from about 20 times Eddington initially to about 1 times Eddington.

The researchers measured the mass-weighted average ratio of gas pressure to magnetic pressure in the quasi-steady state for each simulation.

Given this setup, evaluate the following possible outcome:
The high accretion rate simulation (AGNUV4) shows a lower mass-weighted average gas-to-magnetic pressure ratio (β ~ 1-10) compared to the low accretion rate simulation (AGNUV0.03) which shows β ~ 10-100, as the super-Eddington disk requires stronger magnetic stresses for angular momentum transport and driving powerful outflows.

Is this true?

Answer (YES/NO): NO